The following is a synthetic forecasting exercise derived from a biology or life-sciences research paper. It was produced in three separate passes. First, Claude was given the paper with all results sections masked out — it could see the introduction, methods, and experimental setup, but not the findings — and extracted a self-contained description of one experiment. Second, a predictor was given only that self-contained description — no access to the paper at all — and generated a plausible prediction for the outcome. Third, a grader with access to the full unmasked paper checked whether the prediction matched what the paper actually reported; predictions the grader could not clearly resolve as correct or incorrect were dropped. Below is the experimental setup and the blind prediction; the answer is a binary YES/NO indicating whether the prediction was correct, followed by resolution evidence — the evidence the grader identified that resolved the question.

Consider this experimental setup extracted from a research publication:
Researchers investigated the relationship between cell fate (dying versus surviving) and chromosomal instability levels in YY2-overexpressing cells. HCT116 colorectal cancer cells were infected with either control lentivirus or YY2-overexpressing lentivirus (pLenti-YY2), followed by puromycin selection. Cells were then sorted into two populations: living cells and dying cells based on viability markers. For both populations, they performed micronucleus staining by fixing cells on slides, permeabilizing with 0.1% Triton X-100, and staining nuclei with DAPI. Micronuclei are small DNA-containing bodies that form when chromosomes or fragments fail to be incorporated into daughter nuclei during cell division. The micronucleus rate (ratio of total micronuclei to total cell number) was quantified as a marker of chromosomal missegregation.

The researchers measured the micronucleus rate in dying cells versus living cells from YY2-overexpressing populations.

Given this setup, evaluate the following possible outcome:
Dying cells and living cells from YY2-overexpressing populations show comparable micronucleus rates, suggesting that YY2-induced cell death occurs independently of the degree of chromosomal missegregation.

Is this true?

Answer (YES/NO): NO